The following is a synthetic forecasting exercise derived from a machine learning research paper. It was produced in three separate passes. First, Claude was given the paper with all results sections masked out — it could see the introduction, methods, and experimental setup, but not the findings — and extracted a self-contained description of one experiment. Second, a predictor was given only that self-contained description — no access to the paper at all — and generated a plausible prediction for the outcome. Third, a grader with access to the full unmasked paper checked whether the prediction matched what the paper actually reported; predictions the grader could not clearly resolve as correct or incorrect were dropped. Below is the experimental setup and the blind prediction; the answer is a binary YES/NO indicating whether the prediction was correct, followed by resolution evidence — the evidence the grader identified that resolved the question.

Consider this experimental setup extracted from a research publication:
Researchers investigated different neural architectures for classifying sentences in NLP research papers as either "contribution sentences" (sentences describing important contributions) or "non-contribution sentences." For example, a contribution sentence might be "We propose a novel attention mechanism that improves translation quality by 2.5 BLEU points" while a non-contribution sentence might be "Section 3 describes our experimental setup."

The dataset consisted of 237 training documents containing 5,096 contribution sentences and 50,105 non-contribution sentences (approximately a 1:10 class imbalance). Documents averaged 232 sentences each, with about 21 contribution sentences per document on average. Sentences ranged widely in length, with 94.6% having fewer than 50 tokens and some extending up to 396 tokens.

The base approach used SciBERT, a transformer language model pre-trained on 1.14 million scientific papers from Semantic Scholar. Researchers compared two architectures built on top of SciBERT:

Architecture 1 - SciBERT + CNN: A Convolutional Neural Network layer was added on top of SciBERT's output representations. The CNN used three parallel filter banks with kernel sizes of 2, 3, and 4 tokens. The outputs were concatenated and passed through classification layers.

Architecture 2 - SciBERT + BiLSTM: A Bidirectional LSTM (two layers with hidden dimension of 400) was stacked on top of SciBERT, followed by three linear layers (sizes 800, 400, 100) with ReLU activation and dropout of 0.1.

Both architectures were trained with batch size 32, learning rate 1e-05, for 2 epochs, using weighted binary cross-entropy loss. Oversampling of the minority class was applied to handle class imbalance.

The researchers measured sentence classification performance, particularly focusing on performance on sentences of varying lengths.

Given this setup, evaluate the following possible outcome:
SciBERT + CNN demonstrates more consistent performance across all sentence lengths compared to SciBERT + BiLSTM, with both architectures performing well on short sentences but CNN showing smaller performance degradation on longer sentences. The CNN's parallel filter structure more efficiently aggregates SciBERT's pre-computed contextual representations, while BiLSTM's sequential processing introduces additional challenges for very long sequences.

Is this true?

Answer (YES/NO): NO